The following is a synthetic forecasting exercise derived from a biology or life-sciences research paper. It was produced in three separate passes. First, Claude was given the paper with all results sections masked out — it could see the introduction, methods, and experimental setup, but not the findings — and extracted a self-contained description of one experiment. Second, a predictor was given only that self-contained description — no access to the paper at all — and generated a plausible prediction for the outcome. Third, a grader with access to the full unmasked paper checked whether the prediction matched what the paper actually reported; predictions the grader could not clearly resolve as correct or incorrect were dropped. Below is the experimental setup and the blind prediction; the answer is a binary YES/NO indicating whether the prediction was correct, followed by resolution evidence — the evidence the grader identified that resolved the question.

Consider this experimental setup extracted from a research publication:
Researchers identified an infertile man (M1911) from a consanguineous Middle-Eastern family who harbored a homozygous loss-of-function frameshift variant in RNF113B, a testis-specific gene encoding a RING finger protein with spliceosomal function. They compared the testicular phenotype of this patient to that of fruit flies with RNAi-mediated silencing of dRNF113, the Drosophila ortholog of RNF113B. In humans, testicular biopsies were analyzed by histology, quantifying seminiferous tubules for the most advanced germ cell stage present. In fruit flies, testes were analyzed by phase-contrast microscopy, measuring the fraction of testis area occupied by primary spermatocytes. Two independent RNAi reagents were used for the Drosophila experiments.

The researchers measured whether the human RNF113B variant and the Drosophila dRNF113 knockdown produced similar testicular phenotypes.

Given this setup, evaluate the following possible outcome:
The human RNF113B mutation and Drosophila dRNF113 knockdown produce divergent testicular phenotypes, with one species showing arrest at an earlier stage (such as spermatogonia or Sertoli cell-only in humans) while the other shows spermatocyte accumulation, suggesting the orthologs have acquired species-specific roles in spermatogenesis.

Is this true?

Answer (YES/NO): NO